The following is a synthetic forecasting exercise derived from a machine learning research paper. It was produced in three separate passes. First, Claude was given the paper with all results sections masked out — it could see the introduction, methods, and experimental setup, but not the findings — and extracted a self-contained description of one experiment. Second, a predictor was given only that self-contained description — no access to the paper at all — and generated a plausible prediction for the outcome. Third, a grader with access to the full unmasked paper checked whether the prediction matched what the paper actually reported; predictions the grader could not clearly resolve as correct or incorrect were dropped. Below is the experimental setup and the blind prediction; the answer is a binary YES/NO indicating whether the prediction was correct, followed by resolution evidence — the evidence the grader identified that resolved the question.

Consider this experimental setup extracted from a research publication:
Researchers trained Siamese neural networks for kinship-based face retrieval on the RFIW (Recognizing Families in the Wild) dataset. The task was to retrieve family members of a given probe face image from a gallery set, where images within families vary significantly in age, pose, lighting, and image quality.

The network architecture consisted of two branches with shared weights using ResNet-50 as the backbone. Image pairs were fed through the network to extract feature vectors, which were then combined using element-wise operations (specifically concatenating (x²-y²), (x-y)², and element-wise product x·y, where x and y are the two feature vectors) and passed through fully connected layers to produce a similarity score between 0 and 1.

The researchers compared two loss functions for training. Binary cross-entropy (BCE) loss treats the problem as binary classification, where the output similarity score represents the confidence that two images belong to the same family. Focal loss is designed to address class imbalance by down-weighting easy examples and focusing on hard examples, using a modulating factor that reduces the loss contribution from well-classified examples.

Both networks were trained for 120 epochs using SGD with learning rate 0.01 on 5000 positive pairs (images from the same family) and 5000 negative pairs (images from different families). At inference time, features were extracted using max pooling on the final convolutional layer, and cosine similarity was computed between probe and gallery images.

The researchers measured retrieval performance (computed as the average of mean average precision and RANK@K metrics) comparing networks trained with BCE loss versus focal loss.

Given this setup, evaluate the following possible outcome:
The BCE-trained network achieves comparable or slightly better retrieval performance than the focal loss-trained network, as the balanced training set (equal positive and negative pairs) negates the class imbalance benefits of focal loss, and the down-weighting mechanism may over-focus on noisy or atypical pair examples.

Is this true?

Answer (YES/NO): YES